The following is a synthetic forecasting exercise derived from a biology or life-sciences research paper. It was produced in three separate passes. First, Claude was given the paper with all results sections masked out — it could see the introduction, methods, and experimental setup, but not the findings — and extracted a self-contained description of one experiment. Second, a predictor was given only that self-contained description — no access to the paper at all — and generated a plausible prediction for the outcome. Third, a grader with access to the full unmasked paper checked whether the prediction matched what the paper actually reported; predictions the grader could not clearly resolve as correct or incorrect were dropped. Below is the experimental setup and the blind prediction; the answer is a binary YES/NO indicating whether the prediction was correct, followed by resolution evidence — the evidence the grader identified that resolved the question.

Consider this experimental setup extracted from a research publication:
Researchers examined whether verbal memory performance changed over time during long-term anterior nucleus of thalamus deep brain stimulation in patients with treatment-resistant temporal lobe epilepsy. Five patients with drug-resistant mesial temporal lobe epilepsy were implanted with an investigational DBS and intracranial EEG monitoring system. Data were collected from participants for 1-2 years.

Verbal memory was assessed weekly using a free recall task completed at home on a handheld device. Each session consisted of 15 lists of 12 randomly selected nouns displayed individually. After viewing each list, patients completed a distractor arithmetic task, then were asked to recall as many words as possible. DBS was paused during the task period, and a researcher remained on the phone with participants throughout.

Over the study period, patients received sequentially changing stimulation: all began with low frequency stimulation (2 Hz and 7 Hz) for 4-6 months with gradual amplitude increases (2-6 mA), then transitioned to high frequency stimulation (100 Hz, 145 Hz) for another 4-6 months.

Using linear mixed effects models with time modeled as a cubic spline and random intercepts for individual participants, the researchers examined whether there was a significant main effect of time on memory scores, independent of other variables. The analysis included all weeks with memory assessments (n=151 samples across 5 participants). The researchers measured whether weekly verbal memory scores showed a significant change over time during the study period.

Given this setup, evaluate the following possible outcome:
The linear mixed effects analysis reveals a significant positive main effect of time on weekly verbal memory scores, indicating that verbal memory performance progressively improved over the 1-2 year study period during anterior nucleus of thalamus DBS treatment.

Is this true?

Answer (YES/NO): NO